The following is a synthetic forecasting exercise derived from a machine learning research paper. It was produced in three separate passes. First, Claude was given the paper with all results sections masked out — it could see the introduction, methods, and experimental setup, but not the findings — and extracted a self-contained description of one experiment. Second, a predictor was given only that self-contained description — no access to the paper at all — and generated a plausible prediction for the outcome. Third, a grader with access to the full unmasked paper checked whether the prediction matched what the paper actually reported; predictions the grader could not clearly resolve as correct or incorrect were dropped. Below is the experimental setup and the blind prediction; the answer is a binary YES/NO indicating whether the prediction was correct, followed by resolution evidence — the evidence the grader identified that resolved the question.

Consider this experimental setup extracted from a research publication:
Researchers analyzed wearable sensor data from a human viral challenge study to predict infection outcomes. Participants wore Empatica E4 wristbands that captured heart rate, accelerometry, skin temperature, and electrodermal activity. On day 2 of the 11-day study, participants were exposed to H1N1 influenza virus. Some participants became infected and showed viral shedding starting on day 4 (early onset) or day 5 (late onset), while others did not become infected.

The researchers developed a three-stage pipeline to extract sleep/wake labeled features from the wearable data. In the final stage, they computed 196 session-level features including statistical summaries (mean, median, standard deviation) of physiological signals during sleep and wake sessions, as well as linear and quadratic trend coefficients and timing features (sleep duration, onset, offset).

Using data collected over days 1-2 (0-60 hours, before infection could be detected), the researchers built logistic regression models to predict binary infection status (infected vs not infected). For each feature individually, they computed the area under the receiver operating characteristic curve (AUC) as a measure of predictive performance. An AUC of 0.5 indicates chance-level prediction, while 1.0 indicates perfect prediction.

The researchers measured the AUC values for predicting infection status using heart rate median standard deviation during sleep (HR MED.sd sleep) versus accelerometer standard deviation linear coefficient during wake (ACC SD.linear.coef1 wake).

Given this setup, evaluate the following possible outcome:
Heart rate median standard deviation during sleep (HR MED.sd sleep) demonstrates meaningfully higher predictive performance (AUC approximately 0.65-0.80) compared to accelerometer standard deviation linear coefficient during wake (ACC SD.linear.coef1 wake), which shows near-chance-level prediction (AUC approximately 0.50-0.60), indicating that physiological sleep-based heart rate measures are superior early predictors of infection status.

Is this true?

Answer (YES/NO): NO